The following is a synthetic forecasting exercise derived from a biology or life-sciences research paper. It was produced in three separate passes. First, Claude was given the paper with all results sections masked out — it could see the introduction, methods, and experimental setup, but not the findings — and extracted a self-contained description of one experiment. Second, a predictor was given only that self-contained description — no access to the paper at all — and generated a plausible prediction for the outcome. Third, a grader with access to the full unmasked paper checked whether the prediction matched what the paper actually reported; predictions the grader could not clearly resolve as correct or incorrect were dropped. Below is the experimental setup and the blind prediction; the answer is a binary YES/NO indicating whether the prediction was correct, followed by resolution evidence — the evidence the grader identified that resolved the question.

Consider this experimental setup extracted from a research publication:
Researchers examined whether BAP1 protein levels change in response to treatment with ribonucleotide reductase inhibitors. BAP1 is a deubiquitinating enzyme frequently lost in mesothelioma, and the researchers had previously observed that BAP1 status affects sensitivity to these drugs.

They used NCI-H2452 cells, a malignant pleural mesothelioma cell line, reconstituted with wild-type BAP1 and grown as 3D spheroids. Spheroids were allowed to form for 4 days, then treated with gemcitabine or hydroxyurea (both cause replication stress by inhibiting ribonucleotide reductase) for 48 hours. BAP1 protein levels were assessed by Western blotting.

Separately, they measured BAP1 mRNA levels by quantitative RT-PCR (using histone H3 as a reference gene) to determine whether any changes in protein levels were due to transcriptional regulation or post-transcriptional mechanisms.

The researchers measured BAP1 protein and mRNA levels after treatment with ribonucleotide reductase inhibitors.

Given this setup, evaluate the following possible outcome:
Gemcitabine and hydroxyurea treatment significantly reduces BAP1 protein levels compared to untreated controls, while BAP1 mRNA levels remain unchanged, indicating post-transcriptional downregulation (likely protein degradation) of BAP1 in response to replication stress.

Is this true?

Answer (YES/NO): YES